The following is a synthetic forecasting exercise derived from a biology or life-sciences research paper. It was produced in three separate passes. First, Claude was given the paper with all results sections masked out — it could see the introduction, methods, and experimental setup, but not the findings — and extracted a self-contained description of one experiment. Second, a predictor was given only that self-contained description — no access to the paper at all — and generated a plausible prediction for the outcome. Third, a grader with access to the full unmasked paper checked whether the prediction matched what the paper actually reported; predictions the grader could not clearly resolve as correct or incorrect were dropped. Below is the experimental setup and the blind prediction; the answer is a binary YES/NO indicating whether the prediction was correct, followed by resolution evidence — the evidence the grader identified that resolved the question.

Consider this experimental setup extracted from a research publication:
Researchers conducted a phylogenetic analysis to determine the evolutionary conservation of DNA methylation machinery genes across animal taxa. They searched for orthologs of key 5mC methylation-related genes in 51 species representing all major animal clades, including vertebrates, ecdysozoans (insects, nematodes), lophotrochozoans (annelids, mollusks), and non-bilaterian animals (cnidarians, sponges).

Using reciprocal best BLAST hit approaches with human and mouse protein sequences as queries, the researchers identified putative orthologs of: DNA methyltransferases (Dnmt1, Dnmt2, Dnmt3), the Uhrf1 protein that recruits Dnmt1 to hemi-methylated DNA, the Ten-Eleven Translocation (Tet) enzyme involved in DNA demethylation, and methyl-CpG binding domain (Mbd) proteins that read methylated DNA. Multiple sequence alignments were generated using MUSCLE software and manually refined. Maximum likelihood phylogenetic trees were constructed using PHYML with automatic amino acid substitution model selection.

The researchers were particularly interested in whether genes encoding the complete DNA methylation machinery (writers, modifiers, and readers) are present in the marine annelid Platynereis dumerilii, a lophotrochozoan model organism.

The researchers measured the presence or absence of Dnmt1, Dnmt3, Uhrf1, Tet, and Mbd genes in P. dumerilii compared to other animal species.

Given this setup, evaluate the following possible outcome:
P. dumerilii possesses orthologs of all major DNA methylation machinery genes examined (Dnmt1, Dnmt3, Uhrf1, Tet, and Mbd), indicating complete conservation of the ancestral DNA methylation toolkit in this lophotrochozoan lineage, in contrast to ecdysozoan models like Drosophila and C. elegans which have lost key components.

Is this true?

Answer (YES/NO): YES